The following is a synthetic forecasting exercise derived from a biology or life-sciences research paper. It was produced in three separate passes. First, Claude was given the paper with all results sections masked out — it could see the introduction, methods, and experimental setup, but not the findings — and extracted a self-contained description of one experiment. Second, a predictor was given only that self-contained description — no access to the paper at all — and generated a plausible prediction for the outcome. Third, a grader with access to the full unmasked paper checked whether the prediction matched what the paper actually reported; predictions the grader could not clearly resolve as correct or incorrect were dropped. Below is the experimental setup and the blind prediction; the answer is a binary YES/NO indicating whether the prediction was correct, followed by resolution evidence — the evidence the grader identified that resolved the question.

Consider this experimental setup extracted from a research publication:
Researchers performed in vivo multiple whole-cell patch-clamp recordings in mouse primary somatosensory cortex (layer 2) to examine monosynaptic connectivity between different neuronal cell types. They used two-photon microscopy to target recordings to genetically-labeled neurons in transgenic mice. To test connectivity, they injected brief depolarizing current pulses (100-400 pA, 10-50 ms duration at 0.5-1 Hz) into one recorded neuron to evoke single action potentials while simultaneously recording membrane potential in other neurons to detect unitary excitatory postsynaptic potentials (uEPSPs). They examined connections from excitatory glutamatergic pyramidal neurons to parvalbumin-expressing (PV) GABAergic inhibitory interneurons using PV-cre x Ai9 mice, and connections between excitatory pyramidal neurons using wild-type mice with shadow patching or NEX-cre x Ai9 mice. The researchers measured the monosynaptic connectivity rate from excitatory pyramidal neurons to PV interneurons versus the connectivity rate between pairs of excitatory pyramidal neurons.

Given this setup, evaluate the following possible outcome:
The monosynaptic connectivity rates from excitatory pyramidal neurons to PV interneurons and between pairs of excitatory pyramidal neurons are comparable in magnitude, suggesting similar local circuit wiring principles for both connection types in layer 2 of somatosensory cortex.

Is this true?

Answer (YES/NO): NO